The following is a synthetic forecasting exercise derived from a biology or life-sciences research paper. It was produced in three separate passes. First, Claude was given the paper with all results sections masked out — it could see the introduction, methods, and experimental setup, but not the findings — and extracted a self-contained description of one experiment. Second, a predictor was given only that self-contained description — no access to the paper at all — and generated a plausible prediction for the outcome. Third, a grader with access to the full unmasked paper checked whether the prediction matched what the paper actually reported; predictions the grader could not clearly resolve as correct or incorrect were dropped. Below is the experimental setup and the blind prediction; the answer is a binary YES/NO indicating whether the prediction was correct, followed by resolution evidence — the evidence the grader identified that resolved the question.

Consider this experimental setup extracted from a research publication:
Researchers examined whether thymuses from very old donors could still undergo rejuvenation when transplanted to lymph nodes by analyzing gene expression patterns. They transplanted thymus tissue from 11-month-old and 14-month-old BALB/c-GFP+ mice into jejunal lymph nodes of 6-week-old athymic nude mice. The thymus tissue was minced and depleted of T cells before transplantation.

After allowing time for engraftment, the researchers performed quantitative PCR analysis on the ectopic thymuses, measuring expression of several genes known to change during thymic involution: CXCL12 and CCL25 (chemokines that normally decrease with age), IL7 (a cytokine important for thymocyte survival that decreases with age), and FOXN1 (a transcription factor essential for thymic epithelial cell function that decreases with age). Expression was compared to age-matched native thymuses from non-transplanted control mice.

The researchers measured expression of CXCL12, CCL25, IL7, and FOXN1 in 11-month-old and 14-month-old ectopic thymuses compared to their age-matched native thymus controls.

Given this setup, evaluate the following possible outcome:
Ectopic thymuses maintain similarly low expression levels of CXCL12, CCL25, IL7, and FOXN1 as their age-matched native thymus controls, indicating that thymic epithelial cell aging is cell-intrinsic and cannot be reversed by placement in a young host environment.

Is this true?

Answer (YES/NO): NO